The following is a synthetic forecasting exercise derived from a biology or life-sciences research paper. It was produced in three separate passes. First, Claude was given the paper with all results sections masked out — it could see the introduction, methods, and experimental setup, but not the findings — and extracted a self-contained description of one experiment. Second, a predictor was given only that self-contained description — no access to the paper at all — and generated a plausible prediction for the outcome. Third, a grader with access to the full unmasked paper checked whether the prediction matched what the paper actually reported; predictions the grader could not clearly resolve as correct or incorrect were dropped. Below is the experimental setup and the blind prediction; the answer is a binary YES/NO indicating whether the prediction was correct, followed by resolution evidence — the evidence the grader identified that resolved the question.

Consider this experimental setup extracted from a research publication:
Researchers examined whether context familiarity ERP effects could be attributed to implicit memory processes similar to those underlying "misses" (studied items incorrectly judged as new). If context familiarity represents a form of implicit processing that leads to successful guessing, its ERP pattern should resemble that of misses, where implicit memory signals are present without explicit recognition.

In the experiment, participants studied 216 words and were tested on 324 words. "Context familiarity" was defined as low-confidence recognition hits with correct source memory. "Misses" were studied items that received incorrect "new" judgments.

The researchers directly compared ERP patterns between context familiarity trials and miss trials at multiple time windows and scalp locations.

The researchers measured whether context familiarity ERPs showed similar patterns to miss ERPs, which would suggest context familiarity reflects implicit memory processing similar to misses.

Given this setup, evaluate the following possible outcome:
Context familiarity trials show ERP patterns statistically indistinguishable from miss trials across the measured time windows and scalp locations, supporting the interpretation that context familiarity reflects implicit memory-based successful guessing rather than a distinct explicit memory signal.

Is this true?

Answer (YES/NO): NO